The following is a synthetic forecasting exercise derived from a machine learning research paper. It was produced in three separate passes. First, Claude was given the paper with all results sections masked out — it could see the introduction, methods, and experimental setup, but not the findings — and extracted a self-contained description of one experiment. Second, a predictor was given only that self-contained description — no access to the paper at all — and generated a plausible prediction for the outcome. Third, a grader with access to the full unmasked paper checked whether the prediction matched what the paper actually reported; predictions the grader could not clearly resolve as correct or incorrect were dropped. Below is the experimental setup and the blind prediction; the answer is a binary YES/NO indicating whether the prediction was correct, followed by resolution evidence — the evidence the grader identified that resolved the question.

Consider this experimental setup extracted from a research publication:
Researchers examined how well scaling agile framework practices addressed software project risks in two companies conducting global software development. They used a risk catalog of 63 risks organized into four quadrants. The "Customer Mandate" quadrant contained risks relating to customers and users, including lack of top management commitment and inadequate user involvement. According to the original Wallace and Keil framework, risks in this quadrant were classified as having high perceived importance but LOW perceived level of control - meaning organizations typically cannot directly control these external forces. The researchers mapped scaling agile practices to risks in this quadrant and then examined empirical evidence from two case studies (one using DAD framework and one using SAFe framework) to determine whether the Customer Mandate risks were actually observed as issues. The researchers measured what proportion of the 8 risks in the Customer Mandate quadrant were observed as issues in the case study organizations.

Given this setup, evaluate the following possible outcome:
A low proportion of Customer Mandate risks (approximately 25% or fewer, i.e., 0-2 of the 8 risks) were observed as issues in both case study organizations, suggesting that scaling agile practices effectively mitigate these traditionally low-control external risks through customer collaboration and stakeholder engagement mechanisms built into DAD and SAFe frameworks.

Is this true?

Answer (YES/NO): NO